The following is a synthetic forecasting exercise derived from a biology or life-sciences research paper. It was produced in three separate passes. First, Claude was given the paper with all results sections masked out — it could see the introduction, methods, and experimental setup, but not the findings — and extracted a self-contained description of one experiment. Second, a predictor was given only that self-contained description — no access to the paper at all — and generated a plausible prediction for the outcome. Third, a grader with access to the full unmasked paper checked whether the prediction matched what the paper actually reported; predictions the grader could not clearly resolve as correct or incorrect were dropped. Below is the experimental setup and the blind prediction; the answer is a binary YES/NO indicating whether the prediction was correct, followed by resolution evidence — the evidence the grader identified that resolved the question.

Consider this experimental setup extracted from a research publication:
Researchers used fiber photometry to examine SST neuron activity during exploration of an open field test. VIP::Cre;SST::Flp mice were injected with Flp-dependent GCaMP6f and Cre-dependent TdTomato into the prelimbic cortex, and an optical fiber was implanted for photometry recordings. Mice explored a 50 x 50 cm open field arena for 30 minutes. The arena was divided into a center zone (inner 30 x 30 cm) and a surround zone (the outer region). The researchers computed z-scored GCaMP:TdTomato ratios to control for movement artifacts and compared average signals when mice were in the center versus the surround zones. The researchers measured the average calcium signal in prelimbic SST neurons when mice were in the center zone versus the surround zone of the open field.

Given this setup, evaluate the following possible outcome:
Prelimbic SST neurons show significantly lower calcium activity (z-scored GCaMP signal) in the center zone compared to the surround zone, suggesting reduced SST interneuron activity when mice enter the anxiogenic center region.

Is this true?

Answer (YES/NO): NO